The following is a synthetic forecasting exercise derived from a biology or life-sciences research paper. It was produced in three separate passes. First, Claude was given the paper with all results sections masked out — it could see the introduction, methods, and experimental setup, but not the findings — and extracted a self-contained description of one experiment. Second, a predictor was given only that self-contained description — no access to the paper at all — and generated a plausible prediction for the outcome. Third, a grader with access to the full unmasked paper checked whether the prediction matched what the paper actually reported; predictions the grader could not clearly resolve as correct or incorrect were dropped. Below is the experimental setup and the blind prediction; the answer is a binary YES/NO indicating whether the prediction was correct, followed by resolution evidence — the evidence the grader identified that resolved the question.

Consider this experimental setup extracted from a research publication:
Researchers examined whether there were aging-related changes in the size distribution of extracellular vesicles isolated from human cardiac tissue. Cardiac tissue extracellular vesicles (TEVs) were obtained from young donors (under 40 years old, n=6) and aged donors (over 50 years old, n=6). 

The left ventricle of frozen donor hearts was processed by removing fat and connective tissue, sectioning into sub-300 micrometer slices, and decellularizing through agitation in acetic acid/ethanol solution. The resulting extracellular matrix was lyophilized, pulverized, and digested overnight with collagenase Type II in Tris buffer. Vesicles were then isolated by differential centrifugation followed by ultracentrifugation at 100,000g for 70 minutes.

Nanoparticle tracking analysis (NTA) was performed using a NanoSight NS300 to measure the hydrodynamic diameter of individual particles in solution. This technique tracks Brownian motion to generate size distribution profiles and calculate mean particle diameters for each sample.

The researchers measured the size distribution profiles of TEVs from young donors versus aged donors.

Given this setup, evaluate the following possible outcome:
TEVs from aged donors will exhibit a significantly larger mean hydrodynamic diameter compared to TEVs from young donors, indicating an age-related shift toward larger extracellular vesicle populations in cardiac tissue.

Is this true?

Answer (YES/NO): NO